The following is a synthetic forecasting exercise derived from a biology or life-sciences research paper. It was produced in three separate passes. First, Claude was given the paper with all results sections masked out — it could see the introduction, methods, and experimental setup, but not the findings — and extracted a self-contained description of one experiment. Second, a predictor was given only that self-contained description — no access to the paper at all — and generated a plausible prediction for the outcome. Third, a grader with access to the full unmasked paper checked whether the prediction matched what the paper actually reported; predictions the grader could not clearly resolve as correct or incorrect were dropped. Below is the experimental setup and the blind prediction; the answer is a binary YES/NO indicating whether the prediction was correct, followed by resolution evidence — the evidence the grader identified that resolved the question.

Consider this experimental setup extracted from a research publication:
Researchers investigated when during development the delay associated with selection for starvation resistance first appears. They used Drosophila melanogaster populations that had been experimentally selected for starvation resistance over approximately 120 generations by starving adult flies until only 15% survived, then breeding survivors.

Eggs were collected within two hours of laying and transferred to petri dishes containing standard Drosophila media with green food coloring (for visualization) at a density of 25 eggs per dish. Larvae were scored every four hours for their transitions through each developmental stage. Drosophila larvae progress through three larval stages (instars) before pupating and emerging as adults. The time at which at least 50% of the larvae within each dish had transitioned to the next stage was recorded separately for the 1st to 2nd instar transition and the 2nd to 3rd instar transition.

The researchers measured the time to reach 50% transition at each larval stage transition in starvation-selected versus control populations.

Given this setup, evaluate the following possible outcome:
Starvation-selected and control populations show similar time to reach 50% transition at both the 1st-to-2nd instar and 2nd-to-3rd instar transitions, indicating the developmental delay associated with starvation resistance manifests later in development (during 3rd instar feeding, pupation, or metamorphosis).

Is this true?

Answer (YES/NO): NO